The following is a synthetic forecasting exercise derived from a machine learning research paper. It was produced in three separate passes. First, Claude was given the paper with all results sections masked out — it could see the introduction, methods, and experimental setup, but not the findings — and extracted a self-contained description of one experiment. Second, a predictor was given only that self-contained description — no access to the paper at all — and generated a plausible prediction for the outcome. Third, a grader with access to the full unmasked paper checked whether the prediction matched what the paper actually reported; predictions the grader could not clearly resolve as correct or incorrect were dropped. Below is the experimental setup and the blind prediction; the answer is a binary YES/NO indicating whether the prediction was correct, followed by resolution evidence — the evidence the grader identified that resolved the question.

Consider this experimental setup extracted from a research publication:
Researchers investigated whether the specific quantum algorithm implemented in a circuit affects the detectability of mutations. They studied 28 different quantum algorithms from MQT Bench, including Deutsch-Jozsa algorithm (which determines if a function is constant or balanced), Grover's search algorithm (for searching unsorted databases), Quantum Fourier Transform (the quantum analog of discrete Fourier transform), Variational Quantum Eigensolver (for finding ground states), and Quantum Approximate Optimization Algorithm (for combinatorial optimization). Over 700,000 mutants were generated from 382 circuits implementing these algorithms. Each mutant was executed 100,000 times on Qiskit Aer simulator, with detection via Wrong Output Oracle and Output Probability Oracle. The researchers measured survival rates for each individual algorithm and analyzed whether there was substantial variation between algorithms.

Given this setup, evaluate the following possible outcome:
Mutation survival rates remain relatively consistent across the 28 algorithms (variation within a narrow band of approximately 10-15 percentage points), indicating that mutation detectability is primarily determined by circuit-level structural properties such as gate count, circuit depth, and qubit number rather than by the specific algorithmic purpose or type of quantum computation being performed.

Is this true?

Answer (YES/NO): NO